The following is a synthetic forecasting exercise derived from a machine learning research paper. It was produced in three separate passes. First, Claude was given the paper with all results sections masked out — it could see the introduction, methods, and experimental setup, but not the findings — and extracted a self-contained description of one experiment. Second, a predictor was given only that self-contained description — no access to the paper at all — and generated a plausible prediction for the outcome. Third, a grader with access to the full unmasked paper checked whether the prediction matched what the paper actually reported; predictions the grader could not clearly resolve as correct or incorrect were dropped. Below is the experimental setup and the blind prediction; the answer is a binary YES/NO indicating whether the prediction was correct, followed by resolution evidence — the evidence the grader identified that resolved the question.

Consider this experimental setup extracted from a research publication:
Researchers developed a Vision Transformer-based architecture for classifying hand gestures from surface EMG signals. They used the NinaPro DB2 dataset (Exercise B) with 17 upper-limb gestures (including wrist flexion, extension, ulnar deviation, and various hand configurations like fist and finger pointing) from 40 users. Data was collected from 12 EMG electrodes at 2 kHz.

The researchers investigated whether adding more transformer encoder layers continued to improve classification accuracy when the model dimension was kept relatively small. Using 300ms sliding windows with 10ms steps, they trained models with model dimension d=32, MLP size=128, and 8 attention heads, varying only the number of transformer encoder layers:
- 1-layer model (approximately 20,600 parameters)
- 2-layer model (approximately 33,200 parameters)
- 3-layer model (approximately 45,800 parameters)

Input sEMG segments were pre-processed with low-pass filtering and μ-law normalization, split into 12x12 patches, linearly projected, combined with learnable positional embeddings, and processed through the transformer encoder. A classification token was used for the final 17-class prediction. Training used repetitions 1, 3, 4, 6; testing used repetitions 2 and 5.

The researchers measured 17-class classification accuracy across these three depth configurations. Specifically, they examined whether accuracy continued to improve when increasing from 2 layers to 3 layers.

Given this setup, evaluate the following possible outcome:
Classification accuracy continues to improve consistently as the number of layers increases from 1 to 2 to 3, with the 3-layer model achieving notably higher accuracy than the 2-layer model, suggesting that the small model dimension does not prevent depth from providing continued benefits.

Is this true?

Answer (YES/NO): NO